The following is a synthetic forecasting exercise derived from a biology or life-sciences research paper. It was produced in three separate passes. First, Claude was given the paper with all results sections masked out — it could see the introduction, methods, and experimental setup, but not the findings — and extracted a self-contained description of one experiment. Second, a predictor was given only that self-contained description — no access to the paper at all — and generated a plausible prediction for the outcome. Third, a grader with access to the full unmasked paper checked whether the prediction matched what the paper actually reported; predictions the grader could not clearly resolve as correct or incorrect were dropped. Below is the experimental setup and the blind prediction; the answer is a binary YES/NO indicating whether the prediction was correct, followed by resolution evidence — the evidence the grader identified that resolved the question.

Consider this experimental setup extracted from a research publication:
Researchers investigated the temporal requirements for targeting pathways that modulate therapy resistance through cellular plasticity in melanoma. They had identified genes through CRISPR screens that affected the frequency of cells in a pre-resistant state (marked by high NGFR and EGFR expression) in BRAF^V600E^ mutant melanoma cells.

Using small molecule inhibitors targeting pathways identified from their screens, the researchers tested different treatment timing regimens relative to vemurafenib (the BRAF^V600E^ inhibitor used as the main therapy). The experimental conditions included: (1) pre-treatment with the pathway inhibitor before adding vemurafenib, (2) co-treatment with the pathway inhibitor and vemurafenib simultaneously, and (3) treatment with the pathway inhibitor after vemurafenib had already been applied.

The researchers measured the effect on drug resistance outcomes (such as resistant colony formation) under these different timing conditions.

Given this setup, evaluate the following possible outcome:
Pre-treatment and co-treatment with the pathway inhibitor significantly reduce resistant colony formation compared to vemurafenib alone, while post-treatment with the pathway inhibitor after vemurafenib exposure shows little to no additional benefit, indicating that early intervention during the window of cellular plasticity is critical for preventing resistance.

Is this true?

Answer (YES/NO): NO